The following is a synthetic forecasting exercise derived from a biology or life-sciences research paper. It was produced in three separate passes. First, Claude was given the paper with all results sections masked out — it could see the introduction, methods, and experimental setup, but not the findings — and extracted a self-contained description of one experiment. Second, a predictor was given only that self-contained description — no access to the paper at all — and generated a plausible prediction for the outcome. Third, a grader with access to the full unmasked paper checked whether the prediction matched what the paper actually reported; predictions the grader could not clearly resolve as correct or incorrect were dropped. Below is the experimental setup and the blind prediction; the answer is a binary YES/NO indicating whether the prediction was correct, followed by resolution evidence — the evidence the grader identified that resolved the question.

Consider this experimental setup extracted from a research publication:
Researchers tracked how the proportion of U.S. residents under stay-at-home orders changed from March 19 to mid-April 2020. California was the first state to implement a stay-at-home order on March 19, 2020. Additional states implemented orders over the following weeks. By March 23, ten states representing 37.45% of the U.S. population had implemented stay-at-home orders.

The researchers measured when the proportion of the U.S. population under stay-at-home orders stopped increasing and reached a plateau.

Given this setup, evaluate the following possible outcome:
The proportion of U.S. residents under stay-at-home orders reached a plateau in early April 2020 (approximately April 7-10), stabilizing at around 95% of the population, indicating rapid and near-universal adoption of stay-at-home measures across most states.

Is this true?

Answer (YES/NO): NO